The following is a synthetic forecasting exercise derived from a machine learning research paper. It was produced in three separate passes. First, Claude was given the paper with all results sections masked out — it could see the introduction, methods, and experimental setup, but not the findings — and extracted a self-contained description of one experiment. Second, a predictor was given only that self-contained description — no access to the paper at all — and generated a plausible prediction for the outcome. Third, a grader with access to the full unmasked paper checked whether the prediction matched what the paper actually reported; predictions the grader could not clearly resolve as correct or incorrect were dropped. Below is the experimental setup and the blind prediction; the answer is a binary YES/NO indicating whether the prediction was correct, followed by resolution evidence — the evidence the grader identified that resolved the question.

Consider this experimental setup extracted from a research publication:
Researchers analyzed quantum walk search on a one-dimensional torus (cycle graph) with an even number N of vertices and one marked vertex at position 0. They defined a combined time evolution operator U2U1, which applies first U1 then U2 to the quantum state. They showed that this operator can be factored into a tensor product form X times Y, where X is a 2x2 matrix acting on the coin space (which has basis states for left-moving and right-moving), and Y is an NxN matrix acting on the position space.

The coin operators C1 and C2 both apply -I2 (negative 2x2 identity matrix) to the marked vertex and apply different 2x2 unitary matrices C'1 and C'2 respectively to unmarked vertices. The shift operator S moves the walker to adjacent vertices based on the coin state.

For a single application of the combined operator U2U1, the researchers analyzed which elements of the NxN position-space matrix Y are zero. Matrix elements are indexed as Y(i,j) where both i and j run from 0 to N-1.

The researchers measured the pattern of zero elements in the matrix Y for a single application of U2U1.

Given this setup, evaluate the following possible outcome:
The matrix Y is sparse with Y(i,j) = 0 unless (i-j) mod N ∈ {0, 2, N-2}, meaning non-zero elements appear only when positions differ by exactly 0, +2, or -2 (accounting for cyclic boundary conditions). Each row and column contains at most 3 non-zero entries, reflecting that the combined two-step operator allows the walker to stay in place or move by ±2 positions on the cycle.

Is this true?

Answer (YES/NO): NO